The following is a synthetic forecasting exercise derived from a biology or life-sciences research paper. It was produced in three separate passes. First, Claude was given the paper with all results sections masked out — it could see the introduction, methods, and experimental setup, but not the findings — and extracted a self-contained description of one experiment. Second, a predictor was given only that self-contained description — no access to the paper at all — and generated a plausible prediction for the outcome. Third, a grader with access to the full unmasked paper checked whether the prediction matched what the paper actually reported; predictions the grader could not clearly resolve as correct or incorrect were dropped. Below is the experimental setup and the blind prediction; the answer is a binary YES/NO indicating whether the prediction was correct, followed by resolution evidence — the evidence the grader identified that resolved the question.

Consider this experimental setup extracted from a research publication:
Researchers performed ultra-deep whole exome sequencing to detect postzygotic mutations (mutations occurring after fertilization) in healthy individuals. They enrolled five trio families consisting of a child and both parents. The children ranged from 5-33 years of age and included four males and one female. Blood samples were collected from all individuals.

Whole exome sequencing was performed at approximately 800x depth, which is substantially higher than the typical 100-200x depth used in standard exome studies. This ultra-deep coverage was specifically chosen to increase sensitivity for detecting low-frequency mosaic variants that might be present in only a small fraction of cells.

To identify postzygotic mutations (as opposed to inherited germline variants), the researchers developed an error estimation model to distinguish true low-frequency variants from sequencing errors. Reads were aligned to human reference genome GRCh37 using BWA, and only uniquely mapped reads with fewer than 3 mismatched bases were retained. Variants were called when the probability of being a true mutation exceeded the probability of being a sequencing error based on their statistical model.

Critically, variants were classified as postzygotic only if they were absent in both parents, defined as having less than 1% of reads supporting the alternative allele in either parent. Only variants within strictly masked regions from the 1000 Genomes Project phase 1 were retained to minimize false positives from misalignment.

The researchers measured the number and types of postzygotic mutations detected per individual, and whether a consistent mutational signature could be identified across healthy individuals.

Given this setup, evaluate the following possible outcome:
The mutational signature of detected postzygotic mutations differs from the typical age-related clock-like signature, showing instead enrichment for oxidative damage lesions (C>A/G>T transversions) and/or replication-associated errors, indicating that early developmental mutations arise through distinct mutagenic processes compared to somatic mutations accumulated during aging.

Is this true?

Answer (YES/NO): NO